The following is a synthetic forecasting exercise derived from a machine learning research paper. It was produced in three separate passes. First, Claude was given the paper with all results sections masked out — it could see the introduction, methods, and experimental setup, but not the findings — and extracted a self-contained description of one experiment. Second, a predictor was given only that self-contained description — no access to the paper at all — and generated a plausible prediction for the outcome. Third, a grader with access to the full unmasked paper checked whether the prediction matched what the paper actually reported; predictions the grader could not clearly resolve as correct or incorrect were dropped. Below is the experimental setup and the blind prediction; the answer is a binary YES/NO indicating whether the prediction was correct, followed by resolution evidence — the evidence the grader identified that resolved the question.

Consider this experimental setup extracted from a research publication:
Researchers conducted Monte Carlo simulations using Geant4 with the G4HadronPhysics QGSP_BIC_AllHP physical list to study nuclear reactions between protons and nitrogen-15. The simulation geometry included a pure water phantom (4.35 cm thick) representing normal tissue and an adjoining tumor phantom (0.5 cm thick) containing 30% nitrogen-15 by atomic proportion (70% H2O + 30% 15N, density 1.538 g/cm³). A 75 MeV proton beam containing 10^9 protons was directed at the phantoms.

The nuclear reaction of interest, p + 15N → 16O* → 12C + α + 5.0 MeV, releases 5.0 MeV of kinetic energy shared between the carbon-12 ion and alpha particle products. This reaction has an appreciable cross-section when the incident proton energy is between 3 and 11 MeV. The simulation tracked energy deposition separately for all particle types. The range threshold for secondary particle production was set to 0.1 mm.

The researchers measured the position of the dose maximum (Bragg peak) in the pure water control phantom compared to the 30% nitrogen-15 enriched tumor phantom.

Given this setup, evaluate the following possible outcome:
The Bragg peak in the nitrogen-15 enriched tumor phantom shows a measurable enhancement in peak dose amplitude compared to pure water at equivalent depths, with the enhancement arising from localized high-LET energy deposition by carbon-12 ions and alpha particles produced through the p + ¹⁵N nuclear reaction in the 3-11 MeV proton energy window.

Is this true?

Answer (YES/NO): YES